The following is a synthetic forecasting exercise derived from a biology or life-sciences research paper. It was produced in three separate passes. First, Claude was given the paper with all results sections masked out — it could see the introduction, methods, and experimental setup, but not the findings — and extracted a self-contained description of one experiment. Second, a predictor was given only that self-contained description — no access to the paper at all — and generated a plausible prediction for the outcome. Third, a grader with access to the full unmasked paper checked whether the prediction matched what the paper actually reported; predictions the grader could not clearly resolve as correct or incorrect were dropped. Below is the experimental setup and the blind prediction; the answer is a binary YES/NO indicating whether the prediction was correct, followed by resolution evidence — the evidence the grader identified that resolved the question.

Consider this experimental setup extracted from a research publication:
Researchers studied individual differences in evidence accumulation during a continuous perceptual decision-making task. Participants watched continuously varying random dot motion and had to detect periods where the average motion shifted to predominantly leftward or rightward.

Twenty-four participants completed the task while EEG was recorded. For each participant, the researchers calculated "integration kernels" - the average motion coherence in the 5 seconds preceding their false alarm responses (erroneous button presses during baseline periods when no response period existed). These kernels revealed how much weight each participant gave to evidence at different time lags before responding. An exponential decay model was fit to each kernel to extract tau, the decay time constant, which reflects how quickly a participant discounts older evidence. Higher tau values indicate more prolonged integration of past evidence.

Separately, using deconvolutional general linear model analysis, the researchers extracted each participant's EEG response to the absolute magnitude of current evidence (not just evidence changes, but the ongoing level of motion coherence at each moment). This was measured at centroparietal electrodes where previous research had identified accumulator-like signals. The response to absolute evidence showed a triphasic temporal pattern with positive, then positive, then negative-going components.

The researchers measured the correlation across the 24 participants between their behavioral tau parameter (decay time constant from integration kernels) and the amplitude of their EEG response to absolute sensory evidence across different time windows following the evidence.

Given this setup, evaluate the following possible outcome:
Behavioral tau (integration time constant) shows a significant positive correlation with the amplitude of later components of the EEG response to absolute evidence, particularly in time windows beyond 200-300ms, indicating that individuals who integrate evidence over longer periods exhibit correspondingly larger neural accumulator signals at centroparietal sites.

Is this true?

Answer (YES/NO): NO